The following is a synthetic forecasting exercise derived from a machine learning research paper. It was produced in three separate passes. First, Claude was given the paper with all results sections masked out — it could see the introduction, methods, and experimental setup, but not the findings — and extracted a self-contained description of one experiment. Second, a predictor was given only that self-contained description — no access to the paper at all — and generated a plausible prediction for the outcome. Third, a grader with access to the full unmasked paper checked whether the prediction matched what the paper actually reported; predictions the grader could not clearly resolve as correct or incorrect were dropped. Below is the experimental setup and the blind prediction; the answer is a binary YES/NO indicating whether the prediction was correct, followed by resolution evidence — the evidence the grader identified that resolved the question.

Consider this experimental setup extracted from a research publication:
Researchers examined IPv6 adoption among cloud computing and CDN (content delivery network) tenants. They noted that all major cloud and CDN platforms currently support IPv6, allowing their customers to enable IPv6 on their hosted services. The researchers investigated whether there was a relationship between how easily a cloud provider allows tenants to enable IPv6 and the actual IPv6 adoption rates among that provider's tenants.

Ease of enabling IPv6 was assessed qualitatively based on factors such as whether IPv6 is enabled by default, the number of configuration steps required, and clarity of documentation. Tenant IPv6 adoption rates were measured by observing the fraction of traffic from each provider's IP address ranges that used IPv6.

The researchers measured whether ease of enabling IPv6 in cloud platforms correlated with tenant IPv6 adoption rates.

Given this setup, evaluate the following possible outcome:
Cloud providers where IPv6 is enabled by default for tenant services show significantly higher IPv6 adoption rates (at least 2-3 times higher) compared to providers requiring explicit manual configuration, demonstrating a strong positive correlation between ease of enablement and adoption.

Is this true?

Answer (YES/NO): YES